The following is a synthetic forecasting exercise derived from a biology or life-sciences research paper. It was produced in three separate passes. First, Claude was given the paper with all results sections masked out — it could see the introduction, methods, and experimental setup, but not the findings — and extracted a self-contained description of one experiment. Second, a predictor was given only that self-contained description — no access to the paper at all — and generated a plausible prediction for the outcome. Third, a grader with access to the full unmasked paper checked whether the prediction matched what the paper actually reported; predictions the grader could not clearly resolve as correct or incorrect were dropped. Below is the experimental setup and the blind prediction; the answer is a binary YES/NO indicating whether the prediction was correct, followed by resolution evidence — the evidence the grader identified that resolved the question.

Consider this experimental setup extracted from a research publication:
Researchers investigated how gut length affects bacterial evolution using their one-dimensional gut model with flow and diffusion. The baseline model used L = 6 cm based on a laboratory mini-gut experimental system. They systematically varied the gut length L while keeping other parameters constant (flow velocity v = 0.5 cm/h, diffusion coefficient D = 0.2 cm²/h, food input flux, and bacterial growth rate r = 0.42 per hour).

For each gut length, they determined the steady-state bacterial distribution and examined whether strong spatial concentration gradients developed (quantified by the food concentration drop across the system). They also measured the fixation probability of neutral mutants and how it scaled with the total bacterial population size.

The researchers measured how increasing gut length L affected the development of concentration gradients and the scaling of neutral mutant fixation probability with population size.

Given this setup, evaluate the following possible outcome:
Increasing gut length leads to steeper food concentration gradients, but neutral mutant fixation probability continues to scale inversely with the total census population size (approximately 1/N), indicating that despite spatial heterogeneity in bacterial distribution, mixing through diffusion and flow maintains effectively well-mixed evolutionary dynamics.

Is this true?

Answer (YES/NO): NO